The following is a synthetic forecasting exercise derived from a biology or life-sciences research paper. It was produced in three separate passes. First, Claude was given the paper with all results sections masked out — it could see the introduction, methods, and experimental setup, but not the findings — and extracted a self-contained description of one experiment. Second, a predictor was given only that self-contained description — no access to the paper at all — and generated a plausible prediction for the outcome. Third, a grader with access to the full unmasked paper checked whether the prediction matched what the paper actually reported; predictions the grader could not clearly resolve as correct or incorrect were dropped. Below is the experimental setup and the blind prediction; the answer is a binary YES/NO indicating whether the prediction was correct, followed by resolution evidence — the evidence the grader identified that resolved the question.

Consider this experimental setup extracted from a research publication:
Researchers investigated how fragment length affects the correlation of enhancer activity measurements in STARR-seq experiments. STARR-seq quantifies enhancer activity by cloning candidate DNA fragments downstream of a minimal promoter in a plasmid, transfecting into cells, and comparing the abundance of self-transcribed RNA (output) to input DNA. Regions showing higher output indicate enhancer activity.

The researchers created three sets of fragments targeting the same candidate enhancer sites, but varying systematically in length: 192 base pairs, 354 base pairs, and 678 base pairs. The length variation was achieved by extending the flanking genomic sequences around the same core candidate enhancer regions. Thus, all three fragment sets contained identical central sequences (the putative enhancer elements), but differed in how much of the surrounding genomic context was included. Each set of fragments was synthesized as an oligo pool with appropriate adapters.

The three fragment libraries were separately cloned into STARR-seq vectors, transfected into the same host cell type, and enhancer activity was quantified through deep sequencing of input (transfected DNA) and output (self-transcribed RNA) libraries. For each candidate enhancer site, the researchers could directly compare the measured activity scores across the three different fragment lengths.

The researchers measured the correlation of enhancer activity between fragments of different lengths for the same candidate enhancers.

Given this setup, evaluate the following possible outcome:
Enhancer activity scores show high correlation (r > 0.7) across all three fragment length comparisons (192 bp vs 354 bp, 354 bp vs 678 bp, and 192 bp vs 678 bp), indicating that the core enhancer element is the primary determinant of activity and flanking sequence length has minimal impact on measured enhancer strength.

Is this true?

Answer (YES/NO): NO